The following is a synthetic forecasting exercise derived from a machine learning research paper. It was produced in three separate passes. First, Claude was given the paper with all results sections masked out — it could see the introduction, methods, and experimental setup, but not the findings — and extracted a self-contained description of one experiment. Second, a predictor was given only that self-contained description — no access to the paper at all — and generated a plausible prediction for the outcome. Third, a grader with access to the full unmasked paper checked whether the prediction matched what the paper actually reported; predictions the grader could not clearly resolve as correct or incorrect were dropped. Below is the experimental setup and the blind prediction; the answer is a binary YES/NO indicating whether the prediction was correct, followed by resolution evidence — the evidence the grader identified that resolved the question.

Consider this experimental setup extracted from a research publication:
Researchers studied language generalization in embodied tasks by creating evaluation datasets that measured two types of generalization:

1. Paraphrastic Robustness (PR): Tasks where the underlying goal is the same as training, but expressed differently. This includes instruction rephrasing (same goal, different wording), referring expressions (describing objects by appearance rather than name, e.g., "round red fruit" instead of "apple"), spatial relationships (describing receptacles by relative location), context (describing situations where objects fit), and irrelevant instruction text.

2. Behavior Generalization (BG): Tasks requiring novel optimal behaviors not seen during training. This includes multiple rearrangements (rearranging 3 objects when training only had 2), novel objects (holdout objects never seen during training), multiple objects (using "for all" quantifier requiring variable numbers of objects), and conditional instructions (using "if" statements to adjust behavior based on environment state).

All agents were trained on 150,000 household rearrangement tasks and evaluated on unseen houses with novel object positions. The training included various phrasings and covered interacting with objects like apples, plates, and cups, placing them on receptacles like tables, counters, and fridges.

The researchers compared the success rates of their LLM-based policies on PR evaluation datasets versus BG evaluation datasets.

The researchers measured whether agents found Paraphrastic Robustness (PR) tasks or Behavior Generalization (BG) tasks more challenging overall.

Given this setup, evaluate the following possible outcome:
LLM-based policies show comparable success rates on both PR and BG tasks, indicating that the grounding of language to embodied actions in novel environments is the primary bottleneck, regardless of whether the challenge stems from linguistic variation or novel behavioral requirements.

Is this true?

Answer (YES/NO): NO